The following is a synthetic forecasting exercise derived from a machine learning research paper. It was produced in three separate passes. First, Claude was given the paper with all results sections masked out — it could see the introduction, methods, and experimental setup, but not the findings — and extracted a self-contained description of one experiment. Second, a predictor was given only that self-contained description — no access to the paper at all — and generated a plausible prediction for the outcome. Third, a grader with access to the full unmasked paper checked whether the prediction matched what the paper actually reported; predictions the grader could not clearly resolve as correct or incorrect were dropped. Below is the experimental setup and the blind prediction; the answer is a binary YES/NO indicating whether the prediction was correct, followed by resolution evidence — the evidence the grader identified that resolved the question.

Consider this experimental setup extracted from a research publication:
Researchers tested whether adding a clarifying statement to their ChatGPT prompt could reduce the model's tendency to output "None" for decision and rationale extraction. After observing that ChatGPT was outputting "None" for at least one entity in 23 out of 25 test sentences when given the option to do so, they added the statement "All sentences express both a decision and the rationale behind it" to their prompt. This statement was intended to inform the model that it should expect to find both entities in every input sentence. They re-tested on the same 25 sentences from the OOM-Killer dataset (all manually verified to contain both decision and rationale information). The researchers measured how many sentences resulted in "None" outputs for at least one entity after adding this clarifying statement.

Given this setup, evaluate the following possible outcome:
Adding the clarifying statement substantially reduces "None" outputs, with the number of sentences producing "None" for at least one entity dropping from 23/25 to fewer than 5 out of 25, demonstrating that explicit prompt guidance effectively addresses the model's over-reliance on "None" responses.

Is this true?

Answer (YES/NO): YES